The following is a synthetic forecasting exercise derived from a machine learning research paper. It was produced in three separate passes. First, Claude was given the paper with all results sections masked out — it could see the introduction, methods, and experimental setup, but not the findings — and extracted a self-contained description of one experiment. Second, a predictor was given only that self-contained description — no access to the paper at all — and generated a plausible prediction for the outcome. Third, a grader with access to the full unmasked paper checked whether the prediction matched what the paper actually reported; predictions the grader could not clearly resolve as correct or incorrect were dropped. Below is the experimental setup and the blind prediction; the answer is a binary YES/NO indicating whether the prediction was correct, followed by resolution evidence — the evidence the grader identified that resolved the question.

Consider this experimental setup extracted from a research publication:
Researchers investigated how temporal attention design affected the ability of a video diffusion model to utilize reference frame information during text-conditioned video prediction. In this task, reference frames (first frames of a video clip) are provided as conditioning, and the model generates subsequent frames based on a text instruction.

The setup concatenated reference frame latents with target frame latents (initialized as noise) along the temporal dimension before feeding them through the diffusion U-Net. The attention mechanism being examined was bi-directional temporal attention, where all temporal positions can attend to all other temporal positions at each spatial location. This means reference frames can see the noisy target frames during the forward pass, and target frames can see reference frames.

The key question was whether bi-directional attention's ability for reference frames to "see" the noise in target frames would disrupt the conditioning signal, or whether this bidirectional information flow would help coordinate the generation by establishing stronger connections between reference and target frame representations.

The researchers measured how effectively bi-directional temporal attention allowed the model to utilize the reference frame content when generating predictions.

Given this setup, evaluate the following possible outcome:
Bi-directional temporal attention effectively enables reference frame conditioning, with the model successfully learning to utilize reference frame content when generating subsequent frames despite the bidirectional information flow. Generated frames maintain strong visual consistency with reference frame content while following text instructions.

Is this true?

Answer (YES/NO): NO